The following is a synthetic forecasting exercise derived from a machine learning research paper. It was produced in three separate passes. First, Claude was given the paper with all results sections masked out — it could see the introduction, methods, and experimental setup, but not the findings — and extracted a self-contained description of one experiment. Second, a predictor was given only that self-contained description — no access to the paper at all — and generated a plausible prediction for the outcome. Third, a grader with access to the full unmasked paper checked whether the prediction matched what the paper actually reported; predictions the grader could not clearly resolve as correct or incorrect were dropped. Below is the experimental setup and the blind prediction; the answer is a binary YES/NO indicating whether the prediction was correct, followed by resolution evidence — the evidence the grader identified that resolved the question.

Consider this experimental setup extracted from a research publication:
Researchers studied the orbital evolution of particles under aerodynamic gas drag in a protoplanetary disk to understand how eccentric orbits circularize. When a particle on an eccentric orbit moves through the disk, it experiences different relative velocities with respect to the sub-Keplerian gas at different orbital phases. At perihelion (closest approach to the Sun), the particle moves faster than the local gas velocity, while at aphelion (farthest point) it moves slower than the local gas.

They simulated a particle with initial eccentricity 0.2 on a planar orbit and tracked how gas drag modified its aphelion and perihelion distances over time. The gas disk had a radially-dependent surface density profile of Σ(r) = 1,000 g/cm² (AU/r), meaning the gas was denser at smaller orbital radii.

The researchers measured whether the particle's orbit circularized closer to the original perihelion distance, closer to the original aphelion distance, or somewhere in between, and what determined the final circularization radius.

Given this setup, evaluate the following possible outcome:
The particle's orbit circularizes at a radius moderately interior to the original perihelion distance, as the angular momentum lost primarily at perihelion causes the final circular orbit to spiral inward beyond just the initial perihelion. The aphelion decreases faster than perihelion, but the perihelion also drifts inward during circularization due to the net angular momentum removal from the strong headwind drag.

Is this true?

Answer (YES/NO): NO